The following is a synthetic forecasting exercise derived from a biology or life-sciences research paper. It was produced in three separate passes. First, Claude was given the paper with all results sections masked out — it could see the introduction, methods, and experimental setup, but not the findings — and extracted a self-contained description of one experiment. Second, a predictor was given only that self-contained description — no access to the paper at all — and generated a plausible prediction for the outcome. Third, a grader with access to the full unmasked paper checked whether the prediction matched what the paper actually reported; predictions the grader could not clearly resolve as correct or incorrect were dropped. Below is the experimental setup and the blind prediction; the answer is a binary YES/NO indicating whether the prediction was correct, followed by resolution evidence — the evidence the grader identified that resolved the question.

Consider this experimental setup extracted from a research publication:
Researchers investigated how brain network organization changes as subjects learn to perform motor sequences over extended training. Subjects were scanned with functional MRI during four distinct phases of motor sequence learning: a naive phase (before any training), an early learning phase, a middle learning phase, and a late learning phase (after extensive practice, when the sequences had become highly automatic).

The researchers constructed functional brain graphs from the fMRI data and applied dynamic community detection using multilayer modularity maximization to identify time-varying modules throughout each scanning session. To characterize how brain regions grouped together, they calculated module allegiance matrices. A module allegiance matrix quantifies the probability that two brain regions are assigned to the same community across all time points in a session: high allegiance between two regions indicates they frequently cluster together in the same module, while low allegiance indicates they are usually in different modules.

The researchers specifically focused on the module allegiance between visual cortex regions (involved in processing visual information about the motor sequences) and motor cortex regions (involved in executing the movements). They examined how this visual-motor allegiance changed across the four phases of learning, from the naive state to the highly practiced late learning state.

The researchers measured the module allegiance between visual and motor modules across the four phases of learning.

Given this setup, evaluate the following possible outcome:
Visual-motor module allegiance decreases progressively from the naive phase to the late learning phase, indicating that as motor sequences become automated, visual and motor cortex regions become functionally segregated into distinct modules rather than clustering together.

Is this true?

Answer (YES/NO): YES